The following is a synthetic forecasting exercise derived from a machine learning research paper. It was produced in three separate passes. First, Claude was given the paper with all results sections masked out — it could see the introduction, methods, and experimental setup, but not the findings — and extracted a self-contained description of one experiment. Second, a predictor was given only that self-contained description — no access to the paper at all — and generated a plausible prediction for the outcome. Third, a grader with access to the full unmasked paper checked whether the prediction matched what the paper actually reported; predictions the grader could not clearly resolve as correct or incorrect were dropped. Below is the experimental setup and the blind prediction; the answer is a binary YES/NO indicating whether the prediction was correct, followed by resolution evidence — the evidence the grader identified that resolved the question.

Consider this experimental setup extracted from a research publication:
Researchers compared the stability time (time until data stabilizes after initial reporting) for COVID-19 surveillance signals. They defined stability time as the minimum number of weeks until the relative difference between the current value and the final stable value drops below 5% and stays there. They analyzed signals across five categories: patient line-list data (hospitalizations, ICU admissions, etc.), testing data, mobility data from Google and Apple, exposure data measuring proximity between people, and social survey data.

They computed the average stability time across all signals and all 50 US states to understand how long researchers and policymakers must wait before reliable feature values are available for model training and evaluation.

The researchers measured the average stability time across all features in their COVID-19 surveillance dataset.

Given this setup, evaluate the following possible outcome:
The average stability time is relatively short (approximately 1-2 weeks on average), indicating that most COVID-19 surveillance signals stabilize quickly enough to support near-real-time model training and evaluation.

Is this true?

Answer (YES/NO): NO